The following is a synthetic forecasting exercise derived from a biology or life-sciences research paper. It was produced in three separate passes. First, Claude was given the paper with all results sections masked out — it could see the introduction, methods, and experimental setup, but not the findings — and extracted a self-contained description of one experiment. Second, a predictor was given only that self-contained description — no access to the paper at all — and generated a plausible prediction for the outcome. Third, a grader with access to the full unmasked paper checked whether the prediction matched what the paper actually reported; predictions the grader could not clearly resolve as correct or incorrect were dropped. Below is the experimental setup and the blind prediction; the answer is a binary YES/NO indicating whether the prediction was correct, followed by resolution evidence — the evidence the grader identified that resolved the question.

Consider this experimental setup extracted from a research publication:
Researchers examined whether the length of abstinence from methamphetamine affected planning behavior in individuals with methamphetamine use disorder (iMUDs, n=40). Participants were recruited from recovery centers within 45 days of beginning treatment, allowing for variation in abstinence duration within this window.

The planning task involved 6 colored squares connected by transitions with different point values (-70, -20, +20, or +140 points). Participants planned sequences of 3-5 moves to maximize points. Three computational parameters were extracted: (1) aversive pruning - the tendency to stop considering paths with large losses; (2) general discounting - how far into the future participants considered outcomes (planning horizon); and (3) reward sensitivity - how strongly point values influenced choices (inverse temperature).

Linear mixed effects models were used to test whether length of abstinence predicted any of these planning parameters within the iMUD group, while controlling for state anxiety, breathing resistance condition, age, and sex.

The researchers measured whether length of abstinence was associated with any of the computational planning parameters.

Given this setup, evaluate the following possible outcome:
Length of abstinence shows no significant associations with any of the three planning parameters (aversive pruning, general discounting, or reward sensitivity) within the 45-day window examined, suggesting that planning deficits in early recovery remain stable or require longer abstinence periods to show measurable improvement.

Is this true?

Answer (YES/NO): YES